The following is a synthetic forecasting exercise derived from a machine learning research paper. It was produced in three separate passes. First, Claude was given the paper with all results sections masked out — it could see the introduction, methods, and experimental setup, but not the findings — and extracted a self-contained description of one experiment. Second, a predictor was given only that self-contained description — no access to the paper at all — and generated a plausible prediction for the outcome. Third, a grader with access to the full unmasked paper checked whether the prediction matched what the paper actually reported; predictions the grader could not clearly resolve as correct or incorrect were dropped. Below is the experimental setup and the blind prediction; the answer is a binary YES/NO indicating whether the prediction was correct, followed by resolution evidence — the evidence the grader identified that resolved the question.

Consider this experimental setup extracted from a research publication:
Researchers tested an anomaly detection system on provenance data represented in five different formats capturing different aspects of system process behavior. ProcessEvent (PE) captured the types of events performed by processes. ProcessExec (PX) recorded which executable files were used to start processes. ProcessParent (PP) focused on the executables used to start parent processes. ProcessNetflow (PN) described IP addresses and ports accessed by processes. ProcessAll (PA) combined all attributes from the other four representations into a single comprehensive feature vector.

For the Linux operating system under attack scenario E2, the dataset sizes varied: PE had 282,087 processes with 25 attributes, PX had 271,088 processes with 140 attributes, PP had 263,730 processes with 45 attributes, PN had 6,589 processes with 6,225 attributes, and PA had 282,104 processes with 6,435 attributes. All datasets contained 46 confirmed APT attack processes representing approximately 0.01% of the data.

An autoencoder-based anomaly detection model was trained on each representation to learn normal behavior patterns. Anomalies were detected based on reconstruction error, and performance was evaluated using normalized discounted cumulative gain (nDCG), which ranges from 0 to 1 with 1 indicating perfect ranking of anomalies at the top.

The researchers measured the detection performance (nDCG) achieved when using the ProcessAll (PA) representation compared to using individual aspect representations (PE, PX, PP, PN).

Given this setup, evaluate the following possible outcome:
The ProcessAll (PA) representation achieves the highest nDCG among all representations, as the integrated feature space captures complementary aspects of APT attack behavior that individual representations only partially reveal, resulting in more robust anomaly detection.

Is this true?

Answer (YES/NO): YES